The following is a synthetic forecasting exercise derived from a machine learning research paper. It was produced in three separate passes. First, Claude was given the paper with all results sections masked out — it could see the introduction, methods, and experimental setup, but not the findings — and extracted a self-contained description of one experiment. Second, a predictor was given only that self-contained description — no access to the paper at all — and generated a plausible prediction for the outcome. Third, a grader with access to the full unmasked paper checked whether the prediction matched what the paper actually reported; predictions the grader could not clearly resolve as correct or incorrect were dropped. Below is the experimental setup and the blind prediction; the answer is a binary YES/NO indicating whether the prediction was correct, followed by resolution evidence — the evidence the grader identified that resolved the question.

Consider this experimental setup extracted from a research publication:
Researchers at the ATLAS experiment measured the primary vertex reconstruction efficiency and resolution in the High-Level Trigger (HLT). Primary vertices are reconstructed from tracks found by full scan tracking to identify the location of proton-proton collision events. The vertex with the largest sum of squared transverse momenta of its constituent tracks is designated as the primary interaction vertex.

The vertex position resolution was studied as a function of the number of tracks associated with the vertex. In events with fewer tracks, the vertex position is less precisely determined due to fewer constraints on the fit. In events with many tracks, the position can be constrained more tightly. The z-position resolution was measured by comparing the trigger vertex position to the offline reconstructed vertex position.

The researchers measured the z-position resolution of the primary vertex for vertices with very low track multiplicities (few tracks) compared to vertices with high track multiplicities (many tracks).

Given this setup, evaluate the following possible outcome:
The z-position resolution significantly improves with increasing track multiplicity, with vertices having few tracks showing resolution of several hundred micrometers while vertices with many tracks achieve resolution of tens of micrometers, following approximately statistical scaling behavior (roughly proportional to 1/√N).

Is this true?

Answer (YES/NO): NO